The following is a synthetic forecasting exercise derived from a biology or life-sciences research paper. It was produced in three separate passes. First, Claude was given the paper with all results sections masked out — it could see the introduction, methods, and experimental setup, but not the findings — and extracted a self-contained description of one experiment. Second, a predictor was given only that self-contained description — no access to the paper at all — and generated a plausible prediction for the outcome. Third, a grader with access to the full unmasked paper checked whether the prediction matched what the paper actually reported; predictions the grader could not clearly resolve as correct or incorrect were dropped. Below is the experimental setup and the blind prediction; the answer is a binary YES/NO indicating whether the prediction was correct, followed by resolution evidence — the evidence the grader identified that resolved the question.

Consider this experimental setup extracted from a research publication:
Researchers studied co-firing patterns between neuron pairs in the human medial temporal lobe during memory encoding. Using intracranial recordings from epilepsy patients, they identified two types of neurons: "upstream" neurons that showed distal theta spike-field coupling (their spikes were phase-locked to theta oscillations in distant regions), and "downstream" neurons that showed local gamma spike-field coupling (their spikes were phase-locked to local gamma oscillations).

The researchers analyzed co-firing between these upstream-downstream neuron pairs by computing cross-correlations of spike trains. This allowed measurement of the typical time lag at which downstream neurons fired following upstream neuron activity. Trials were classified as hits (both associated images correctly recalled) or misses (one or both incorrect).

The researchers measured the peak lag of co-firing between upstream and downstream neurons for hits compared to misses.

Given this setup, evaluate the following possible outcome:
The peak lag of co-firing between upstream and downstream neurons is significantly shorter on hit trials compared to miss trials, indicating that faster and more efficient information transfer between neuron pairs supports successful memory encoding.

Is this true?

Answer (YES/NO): YES